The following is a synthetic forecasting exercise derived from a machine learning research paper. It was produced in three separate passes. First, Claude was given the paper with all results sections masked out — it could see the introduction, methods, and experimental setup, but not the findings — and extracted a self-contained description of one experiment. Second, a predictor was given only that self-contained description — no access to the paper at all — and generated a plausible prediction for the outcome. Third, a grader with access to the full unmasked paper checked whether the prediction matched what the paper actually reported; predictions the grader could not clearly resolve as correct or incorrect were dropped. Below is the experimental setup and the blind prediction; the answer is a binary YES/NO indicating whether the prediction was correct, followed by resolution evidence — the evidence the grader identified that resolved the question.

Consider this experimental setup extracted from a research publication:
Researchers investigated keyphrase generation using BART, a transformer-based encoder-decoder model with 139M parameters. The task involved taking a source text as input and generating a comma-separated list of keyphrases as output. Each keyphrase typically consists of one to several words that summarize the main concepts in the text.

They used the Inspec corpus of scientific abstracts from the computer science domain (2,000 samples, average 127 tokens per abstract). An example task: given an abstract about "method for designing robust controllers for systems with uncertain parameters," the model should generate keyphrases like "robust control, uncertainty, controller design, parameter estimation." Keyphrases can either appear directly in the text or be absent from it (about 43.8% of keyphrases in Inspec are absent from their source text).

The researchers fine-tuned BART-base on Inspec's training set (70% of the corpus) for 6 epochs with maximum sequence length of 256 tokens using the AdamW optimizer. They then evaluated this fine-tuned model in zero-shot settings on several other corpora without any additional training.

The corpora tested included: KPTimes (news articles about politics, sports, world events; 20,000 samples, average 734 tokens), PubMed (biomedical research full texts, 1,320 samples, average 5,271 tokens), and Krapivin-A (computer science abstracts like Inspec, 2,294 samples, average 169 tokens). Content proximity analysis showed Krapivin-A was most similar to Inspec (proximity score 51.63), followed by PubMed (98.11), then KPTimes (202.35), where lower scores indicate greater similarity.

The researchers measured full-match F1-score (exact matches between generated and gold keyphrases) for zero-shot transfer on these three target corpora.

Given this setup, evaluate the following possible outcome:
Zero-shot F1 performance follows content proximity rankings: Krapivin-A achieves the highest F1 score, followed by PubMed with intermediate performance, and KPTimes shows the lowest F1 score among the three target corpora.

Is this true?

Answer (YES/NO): NO